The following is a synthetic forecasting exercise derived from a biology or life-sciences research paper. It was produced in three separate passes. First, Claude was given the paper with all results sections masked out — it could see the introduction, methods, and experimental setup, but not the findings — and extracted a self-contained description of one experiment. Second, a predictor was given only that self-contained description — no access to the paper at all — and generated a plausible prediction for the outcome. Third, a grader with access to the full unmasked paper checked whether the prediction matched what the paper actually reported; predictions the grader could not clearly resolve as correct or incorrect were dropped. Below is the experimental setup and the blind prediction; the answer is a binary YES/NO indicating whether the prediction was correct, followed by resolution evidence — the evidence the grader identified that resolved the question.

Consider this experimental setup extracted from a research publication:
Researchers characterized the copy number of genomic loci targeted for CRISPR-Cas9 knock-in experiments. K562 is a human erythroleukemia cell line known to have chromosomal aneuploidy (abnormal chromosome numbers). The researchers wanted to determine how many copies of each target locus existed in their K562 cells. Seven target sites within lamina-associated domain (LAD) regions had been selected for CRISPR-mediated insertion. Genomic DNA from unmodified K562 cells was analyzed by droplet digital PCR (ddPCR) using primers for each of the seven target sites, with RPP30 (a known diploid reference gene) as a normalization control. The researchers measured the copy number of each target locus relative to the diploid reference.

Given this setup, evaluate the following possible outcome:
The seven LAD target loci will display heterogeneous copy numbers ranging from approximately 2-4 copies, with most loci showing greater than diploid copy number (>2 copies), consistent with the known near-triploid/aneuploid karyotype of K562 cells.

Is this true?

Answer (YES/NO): NO